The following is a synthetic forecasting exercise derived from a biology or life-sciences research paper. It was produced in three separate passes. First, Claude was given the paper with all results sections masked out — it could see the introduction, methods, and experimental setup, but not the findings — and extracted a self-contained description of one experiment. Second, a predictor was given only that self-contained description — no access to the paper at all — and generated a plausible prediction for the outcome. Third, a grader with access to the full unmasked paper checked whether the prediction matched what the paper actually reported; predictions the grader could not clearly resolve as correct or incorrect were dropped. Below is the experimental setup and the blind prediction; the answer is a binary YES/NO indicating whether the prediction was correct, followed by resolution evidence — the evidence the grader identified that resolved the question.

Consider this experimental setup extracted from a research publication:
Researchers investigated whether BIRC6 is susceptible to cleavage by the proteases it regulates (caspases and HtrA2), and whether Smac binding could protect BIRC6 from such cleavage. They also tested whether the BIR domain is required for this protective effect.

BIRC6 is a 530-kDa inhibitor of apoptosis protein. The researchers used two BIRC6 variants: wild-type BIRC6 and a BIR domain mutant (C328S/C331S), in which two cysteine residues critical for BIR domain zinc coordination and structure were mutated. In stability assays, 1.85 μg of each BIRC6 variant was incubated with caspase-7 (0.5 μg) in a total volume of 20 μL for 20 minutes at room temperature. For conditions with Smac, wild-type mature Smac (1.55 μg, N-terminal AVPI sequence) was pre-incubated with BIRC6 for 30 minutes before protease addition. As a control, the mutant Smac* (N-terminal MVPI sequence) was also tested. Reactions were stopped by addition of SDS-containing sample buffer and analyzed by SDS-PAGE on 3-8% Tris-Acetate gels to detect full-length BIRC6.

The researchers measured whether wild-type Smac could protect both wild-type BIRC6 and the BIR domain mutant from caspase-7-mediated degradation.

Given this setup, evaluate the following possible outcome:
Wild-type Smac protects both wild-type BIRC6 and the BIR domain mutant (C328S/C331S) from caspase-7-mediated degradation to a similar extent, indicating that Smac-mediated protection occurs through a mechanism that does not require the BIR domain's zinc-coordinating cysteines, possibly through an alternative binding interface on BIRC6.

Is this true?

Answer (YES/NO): NO